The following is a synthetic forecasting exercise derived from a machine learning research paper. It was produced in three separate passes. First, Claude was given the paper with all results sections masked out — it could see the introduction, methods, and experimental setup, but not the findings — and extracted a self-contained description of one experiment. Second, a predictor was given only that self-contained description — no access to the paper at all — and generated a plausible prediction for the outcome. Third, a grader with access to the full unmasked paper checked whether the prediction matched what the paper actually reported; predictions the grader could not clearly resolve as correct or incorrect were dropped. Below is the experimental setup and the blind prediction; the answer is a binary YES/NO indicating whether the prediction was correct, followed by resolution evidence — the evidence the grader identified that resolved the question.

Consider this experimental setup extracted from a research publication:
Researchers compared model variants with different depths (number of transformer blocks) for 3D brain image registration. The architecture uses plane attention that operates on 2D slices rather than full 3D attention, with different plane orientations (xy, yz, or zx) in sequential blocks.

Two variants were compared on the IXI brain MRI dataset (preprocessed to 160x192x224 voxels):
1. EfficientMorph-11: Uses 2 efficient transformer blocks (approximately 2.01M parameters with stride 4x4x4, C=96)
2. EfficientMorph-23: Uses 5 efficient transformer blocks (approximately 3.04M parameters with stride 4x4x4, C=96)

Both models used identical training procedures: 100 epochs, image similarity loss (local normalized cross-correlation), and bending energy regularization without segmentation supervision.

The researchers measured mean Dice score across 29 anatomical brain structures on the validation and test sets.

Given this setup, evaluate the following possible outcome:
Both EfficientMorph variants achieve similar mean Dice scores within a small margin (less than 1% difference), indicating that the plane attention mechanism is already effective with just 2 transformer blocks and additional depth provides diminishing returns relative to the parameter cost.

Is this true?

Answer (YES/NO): YES